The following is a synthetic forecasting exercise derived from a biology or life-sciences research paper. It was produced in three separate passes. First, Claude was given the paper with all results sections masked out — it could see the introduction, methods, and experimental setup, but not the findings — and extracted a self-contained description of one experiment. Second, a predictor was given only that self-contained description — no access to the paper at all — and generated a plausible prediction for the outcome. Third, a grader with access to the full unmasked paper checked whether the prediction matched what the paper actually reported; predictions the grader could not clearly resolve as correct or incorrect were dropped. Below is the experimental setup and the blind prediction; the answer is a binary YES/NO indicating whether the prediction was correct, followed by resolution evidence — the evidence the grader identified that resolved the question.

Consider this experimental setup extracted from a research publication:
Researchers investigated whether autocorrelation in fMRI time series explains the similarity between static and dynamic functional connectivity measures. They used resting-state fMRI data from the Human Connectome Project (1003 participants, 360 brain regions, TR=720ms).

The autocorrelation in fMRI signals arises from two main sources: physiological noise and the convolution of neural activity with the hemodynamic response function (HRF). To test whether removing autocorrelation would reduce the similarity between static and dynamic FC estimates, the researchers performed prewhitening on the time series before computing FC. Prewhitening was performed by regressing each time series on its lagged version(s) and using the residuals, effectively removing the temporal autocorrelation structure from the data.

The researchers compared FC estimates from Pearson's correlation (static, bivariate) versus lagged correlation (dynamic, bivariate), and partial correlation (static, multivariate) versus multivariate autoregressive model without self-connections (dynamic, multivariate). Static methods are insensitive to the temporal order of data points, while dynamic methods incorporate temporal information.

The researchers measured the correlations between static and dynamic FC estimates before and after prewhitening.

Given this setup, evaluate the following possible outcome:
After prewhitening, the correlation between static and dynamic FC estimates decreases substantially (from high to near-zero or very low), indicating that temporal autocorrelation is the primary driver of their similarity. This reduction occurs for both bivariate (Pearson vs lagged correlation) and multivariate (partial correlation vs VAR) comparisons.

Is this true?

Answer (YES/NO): NO